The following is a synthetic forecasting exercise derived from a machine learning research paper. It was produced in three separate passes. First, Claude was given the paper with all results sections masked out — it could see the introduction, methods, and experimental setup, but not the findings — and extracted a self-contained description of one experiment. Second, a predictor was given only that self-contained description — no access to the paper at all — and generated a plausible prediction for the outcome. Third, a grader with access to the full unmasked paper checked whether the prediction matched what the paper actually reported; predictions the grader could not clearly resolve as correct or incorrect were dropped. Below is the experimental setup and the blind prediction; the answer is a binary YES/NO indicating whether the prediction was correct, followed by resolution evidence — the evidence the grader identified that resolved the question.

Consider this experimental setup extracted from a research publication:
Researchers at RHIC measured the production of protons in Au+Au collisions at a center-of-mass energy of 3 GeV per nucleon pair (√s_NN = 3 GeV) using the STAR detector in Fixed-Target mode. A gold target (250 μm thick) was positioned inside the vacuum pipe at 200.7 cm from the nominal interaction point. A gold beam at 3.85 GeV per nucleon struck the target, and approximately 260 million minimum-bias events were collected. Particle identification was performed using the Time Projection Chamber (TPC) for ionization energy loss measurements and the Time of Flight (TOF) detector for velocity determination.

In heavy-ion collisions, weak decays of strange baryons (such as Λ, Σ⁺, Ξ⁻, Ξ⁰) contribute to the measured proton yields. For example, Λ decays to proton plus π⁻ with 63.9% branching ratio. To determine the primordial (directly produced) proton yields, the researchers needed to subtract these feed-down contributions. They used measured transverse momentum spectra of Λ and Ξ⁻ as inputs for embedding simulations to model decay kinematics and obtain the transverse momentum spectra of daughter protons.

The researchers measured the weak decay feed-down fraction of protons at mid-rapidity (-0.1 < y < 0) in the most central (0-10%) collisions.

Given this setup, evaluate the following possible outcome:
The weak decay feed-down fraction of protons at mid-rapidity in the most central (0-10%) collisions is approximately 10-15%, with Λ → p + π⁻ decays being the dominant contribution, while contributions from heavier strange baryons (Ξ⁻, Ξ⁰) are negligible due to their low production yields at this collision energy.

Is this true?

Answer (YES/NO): NO